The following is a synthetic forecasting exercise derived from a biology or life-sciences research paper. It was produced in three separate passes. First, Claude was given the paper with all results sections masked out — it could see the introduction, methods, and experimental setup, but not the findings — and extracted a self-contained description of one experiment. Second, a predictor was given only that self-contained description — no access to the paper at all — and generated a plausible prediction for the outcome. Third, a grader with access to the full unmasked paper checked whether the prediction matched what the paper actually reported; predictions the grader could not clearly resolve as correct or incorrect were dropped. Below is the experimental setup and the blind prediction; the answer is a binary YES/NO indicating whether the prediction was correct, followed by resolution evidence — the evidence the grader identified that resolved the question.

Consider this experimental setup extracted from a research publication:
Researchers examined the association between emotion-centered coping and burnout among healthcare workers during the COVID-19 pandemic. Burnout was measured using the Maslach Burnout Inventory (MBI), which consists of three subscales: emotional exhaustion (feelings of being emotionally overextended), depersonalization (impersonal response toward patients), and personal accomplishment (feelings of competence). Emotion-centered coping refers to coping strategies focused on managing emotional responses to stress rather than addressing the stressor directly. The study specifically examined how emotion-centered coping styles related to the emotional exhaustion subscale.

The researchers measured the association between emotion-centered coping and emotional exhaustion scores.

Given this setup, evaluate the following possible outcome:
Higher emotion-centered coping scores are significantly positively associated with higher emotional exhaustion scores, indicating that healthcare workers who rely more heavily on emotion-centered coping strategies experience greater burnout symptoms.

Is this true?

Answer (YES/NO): YES